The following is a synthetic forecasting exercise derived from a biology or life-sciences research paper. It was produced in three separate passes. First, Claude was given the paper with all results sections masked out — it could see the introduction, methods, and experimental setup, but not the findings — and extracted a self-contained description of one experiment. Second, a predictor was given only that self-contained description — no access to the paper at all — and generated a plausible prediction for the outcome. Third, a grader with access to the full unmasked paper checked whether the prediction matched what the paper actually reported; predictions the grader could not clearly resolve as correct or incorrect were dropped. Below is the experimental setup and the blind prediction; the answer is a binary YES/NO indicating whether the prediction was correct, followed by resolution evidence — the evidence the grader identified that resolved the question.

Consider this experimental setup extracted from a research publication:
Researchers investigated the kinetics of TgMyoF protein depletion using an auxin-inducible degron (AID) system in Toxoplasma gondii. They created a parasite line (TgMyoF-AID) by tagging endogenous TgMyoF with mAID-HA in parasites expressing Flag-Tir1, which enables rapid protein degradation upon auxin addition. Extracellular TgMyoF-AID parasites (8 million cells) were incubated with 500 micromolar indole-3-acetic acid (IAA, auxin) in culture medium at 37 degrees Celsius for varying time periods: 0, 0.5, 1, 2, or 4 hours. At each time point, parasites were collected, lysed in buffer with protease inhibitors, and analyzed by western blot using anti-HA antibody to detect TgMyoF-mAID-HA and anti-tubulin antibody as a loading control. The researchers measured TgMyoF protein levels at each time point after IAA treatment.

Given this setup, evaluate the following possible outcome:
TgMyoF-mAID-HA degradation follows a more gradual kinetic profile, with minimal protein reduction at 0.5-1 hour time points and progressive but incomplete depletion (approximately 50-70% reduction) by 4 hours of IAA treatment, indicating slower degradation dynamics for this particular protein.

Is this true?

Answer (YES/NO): NO